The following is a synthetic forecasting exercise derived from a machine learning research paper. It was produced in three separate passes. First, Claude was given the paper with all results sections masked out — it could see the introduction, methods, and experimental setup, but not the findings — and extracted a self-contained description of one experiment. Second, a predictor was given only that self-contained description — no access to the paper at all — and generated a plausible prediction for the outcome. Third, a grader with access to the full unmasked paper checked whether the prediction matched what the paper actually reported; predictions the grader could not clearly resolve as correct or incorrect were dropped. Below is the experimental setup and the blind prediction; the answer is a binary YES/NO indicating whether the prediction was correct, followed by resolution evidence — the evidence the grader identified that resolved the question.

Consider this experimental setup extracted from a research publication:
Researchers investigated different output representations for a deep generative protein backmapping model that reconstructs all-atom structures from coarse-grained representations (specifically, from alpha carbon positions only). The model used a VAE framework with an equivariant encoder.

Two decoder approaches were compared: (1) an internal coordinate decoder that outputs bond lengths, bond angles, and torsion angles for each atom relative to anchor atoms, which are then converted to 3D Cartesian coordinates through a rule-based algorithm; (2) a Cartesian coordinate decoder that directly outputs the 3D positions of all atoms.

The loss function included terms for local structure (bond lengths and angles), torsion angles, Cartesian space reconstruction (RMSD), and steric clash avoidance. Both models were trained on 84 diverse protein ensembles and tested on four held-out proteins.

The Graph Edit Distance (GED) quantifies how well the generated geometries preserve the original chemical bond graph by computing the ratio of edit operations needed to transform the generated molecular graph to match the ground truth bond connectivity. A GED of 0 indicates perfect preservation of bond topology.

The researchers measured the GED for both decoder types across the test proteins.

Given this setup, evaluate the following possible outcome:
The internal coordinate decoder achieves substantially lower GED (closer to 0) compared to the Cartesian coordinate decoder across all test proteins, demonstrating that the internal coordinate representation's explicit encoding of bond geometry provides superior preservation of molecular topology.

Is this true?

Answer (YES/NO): YES